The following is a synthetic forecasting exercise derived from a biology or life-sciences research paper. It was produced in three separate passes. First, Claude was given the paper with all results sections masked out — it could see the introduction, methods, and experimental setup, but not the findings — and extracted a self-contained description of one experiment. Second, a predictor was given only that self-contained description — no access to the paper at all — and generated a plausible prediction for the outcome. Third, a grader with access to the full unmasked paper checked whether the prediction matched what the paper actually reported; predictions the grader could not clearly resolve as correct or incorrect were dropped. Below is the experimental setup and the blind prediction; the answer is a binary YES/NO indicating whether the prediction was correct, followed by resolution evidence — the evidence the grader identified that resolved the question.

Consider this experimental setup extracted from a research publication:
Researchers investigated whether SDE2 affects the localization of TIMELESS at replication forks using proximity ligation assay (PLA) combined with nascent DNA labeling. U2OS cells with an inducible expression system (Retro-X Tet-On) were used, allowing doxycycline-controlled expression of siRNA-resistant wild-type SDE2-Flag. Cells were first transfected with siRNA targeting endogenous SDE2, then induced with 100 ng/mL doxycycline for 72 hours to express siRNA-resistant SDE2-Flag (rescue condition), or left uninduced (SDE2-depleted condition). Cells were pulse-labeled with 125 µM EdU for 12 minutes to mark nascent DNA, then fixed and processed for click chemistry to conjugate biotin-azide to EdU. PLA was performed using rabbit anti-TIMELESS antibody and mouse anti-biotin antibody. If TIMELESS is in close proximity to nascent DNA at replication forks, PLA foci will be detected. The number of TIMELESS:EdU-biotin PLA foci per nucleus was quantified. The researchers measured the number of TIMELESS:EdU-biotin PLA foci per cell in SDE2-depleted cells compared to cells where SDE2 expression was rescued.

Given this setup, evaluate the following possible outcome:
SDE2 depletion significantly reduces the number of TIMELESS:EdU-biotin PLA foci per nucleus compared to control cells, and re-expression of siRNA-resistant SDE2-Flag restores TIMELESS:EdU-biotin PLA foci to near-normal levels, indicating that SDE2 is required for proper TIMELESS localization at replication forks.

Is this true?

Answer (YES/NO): YES